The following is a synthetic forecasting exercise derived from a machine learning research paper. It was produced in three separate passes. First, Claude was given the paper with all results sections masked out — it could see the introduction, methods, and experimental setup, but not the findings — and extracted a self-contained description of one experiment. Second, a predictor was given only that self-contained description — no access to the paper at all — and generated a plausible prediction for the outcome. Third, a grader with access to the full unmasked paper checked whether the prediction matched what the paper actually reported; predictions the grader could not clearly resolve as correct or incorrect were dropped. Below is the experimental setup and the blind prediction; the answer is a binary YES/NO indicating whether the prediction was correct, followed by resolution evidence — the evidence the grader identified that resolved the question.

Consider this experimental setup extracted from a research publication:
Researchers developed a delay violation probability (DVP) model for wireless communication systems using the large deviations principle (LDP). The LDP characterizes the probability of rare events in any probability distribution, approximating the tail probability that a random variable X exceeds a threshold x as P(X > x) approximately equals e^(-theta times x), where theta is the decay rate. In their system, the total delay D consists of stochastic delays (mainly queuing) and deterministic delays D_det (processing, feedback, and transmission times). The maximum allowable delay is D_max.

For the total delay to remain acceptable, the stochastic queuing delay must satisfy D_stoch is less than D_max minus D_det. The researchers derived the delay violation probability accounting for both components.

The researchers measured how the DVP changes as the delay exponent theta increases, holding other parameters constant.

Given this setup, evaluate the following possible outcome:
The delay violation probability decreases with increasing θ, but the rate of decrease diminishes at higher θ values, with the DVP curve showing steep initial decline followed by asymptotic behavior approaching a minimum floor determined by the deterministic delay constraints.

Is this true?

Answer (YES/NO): NO